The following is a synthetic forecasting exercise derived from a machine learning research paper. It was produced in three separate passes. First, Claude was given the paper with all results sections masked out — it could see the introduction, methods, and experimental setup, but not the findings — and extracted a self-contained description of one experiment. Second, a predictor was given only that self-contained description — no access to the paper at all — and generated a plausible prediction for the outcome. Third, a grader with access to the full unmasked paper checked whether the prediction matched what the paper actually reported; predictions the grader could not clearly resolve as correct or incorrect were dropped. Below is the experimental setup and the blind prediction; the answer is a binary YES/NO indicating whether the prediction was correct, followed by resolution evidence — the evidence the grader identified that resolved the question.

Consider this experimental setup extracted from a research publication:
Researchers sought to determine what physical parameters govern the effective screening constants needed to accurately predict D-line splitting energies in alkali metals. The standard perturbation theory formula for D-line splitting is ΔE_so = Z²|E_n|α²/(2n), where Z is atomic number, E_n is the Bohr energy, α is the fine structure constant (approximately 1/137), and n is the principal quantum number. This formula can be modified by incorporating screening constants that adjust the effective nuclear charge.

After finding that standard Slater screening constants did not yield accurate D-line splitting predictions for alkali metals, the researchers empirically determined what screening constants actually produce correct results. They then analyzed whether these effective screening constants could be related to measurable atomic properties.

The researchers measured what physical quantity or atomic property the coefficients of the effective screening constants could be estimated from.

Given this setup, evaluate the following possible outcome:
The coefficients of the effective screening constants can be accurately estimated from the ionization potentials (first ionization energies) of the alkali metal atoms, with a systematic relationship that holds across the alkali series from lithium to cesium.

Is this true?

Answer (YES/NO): NO